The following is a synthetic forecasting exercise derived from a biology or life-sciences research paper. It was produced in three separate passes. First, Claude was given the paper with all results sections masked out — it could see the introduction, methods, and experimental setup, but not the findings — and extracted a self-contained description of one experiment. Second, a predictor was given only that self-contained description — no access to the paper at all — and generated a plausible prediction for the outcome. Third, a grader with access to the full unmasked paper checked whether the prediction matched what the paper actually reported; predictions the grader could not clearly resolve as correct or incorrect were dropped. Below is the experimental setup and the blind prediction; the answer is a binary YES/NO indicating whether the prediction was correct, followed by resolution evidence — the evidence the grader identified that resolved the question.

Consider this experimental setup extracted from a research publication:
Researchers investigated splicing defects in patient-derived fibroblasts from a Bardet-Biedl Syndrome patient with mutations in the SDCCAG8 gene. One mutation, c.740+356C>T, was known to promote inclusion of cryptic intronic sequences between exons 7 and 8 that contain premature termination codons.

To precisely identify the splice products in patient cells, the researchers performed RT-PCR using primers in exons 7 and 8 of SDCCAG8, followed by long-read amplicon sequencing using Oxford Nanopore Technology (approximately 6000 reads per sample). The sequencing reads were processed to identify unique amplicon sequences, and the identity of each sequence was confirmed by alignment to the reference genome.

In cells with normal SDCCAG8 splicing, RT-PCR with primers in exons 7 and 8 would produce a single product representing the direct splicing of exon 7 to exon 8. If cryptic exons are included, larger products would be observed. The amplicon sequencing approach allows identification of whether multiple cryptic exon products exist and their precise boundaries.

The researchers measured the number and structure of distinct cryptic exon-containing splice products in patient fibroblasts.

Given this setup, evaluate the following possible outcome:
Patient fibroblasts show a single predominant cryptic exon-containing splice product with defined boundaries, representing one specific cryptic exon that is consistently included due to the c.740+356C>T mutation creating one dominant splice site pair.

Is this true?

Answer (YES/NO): NO